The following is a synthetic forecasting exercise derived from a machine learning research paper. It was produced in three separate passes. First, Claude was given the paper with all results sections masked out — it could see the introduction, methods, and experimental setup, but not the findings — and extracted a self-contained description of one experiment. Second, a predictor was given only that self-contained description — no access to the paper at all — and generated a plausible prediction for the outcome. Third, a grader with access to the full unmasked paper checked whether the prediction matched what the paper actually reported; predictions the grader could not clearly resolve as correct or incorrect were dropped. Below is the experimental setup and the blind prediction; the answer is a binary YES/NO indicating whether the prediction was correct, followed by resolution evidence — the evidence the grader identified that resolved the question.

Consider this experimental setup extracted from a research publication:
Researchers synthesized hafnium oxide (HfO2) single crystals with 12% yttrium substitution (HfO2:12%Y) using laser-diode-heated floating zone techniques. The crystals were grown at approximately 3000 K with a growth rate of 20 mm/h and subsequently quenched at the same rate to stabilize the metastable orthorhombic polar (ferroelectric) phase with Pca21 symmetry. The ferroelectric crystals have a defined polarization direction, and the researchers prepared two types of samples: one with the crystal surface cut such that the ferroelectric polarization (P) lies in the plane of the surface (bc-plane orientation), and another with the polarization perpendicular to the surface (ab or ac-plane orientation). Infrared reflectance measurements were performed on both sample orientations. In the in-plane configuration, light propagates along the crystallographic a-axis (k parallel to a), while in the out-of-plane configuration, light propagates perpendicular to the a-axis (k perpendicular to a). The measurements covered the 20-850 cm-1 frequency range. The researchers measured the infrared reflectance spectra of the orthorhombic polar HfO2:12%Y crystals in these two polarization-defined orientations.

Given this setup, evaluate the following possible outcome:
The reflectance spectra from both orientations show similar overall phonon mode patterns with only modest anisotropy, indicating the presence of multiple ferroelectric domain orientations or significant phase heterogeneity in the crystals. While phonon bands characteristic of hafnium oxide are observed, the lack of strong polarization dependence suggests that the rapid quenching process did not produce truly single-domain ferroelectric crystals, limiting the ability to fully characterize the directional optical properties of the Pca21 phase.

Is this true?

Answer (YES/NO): NO